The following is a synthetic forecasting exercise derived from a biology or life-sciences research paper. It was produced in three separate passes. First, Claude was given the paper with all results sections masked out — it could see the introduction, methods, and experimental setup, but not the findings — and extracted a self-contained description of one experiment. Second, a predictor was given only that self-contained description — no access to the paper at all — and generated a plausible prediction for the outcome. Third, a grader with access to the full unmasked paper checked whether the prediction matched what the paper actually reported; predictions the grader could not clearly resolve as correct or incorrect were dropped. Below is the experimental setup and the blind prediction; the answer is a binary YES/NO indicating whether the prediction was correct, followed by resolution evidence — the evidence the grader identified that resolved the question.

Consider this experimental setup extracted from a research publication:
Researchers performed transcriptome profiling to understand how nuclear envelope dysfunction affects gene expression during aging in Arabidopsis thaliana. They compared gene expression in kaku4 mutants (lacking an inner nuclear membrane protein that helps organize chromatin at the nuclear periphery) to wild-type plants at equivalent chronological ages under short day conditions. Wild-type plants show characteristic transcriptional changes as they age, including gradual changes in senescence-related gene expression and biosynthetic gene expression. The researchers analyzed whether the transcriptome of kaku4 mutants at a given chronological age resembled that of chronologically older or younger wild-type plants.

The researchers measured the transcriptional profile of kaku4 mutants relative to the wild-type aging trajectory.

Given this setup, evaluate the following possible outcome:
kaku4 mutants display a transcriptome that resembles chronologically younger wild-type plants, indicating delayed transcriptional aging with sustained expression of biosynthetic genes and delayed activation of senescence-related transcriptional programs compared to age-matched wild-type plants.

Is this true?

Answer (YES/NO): NO